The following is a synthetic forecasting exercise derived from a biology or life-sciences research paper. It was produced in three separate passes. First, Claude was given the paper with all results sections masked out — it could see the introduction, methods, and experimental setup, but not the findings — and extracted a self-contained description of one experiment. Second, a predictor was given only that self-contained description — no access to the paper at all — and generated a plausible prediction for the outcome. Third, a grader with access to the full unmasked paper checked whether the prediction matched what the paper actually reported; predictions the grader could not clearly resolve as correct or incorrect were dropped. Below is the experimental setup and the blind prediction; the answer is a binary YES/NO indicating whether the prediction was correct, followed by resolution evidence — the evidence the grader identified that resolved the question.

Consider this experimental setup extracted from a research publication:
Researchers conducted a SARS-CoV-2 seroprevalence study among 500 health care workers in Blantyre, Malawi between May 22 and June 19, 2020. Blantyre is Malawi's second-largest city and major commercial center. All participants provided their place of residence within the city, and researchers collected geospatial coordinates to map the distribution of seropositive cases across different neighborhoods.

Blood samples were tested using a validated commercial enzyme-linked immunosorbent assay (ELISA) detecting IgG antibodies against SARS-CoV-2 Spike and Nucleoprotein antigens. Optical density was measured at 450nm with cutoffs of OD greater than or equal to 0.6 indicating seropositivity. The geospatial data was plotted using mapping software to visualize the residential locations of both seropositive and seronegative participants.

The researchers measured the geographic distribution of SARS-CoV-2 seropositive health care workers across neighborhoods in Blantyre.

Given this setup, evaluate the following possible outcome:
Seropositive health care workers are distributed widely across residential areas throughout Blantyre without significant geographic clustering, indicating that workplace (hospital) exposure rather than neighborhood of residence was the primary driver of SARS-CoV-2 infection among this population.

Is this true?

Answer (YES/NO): NO